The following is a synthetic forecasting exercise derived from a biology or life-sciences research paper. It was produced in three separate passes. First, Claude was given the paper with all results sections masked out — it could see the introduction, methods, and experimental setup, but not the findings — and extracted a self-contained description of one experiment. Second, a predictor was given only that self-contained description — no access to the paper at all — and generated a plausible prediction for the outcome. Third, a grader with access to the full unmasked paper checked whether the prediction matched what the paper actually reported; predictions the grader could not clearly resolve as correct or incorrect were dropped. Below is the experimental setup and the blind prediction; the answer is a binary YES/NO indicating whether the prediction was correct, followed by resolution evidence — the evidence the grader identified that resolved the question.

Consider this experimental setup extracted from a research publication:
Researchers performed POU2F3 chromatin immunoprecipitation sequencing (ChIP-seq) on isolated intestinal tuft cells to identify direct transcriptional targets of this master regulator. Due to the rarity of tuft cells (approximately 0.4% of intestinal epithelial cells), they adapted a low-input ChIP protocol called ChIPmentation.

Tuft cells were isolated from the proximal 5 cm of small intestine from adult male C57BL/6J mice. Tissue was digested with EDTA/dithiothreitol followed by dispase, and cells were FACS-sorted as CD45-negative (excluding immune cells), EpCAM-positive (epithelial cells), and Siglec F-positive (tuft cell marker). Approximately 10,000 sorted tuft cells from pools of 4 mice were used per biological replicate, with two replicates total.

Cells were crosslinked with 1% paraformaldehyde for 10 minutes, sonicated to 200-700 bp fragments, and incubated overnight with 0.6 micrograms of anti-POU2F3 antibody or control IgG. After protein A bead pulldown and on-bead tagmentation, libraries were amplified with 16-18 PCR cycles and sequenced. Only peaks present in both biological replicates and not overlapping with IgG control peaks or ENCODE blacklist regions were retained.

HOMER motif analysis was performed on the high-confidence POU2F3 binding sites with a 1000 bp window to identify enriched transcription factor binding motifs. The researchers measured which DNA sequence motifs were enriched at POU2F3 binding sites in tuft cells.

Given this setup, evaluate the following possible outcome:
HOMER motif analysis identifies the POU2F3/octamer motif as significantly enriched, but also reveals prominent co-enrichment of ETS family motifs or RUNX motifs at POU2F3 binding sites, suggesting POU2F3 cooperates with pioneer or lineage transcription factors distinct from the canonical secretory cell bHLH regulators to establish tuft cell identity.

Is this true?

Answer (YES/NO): YES